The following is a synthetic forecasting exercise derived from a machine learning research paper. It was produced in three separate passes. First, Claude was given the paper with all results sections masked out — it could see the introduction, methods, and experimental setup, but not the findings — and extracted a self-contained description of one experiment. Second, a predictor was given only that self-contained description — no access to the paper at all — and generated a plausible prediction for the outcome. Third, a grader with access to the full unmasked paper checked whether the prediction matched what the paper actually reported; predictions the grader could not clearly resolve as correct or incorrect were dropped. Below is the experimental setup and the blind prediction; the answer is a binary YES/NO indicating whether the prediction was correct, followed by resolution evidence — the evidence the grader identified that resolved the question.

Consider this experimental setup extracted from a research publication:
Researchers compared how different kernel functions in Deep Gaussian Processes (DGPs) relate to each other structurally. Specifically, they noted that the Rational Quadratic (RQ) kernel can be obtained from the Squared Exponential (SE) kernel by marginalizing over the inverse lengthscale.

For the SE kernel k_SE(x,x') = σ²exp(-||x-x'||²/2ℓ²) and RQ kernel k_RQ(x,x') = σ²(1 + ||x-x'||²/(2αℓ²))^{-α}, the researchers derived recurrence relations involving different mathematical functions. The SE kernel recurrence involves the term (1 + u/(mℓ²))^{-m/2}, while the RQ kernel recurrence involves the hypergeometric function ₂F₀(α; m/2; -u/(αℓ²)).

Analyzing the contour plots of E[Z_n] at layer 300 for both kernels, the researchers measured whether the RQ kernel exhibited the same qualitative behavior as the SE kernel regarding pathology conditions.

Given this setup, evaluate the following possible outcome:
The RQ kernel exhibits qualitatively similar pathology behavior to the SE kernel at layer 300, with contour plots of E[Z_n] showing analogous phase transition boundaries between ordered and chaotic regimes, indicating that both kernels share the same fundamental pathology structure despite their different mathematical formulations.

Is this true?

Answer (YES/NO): YES